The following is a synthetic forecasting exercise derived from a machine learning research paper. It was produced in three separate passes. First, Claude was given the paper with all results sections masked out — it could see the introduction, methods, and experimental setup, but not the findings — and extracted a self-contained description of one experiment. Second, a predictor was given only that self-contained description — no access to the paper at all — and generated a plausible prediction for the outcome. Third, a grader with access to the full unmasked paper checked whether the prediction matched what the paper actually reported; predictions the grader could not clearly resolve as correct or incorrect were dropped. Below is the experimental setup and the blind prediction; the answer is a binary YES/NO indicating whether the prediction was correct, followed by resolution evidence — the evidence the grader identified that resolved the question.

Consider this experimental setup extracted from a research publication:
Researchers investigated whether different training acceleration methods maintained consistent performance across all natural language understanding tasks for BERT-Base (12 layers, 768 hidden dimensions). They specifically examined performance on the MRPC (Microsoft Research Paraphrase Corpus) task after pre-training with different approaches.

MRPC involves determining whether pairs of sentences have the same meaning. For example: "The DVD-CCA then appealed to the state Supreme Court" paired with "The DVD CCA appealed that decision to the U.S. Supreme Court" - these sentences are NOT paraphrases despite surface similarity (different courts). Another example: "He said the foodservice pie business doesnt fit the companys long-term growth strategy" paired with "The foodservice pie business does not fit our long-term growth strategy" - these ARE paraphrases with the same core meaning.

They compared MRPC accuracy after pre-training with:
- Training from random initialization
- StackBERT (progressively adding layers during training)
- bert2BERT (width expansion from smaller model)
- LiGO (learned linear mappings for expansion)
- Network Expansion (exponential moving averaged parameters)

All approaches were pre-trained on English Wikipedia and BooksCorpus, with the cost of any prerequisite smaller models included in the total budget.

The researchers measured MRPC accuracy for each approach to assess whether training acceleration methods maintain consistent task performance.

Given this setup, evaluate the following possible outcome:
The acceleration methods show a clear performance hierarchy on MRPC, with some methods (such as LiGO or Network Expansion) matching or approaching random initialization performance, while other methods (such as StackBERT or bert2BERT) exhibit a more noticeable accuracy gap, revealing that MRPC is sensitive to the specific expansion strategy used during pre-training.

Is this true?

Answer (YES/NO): NO